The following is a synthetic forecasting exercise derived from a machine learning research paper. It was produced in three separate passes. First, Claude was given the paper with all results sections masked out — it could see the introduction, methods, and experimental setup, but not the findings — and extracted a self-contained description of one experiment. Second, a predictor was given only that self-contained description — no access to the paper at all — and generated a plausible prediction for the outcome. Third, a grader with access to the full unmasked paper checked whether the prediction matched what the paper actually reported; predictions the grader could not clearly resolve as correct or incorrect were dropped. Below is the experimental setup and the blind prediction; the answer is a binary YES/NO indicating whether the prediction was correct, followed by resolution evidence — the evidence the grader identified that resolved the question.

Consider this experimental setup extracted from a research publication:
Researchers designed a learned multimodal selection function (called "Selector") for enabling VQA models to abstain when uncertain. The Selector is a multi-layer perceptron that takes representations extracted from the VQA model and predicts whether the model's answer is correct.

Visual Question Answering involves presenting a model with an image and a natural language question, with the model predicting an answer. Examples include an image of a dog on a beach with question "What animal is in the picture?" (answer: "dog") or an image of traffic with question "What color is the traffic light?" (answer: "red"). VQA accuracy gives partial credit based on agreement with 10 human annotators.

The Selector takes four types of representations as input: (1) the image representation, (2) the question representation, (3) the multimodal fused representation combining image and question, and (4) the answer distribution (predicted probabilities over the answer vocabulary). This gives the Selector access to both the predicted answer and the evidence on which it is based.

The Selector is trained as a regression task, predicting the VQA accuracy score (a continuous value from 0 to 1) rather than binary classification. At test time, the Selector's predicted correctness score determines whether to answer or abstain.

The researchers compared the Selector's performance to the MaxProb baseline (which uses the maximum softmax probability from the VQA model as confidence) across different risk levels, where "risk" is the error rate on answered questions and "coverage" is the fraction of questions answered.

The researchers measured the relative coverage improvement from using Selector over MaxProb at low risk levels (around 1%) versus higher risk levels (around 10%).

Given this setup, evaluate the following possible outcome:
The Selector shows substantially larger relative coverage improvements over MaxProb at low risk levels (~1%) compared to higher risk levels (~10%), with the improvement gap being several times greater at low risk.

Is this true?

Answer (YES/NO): YES